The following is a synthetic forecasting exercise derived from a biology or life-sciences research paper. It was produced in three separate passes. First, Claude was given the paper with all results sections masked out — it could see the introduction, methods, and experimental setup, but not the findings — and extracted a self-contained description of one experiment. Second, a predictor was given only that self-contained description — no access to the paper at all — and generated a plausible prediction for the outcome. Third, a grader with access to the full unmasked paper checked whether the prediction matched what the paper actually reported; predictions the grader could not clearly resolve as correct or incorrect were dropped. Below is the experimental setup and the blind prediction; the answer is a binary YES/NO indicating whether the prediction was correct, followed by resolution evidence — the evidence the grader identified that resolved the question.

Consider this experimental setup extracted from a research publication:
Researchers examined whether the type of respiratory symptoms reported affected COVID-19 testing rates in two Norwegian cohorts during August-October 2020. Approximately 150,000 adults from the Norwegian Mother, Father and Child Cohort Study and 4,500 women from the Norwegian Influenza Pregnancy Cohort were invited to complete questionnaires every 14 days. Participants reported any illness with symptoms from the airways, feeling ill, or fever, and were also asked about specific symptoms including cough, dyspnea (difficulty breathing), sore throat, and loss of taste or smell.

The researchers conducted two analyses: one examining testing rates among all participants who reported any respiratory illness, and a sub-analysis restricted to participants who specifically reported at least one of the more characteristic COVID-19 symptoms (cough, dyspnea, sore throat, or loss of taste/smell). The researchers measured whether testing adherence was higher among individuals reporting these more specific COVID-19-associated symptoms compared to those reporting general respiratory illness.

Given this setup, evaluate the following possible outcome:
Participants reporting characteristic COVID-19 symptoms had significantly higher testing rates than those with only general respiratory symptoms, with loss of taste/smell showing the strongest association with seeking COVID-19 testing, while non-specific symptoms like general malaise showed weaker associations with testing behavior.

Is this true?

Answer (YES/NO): NO